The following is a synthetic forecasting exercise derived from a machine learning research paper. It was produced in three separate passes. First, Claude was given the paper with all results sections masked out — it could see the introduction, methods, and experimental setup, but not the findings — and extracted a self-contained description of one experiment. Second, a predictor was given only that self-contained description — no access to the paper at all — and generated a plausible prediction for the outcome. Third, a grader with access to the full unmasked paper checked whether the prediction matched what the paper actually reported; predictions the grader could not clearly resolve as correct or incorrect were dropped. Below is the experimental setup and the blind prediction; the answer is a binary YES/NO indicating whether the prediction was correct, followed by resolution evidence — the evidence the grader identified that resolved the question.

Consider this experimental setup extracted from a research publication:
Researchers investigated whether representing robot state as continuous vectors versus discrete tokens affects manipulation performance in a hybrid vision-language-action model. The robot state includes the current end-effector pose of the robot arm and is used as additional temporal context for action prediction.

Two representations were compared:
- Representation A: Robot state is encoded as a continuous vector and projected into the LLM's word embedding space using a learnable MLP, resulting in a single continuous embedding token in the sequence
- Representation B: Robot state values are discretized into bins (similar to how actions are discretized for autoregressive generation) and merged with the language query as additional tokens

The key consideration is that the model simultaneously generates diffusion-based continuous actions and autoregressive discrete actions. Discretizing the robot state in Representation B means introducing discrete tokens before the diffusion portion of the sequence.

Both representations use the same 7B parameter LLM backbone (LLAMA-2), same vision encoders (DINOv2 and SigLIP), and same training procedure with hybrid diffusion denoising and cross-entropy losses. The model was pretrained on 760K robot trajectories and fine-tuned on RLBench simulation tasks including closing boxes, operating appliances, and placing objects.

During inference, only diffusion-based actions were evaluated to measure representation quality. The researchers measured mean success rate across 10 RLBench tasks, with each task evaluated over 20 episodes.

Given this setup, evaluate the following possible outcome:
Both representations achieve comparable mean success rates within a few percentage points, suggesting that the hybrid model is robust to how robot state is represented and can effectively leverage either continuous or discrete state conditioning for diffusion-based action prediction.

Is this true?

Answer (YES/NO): NO